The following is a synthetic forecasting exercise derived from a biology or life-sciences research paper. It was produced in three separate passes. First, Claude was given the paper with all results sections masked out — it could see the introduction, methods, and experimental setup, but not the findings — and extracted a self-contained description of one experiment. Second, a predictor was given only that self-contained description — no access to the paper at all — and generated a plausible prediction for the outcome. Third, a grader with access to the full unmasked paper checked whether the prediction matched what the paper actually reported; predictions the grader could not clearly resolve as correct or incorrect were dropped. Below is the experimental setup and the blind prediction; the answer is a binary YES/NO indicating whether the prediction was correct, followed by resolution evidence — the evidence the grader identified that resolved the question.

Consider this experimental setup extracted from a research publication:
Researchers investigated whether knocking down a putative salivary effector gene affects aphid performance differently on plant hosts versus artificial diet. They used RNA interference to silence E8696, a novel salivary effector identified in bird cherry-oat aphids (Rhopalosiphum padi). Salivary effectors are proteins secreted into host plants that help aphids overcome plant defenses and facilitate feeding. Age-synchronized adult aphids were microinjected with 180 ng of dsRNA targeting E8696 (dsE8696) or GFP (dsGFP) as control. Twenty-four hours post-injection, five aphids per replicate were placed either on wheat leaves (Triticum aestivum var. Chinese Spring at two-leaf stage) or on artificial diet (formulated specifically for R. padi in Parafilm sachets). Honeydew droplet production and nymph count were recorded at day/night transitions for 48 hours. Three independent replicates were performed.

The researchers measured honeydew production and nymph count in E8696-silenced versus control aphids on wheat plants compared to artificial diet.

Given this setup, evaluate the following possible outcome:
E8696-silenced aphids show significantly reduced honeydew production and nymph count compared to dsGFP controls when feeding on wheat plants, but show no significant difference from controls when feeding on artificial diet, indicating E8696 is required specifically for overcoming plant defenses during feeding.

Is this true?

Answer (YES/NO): YES